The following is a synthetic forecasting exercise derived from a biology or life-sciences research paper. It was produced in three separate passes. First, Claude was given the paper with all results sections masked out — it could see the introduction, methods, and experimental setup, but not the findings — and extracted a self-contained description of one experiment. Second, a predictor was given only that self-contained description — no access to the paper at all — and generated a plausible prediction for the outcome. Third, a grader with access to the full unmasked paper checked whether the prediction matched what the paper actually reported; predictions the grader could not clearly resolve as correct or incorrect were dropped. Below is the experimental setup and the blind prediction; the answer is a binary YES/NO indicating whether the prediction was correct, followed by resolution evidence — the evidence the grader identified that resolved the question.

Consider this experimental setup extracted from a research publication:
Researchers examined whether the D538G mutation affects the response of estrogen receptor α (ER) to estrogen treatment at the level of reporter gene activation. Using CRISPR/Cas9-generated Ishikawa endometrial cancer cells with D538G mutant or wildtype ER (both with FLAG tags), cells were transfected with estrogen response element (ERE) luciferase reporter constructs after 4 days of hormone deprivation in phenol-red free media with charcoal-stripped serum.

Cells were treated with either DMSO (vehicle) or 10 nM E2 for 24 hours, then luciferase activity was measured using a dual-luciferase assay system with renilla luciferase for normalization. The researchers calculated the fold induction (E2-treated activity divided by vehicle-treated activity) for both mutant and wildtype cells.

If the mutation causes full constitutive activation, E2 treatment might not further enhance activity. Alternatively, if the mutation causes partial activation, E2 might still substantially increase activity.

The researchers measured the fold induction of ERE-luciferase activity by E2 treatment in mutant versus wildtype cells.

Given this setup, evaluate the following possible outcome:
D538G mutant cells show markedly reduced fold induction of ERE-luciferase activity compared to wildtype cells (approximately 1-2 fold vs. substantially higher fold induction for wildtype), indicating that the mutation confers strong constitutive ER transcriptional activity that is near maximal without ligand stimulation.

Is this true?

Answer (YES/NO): NO